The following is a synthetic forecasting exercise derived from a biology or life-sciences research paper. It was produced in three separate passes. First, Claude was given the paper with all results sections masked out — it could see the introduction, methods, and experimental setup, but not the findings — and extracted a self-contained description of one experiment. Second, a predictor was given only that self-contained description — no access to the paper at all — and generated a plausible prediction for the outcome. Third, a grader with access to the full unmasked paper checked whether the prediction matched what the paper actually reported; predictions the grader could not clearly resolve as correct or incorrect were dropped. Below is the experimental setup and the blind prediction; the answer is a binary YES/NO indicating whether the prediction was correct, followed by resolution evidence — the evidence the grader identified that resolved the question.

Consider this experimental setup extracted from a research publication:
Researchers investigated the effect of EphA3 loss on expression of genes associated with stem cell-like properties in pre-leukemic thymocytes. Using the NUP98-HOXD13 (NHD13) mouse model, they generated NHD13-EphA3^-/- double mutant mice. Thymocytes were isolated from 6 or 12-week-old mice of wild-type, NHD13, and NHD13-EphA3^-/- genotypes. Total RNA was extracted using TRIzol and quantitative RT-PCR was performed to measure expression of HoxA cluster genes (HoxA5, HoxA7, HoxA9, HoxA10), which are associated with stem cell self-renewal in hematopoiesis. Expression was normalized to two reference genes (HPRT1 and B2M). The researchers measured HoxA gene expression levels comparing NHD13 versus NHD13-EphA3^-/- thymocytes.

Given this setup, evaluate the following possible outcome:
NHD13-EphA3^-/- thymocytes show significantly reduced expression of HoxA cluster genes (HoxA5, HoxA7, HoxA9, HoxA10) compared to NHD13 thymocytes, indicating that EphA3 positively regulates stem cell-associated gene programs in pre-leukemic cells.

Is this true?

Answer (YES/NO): NO